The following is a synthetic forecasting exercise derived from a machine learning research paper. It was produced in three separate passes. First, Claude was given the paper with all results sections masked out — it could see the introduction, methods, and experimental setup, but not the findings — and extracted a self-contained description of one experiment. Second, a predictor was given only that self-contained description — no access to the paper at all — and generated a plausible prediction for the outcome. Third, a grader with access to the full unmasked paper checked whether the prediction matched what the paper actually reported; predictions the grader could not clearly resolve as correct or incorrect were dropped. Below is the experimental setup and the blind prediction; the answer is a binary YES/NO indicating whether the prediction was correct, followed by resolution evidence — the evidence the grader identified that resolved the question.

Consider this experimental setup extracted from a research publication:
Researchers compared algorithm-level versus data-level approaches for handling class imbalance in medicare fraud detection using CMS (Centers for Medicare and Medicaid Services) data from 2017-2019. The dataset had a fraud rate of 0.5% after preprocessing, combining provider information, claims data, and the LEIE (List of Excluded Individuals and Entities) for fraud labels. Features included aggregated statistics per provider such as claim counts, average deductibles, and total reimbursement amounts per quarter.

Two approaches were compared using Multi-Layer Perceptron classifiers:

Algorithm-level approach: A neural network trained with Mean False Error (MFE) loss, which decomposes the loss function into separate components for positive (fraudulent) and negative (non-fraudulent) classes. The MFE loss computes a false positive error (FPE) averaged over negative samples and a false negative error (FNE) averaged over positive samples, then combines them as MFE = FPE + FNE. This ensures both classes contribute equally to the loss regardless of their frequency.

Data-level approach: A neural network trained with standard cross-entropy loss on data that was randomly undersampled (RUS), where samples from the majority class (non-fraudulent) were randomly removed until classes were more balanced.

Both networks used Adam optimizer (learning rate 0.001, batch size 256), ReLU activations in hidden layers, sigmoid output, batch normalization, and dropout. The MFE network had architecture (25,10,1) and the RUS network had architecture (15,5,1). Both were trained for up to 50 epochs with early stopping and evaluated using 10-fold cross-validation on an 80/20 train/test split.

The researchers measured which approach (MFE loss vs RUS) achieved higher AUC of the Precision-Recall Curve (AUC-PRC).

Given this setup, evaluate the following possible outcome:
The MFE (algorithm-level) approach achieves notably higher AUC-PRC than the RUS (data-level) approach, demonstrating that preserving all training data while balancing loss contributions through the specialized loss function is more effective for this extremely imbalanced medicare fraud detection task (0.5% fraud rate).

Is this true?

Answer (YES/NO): YES